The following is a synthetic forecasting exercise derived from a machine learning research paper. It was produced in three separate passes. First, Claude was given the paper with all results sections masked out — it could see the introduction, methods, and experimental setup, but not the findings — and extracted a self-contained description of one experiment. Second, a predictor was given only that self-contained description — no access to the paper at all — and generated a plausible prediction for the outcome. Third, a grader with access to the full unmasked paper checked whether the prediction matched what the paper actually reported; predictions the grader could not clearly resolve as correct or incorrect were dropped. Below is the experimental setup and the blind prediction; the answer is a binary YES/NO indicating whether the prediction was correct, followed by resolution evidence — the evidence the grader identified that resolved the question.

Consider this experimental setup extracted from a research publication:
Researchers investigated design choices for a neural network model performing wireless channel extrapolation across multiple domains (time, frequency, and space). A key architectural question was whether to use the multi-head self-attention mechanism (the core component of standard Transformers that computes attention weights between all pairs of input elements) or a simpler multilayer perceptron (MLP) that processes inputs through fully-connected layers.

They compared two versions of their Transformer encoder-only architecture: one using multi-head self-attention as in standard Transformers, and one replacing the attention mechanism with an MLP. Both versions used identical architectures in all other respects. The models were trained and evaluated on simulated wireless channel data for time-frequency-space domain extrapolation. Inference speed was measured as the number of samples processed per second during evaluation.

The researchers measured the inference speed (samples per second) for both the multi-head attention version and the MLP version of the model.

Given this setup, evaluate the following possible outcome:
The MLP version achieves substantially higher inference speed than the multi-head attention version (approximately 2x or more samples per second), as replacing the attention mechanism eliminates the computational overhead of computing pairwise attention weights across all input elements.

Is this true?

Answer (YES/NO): NO